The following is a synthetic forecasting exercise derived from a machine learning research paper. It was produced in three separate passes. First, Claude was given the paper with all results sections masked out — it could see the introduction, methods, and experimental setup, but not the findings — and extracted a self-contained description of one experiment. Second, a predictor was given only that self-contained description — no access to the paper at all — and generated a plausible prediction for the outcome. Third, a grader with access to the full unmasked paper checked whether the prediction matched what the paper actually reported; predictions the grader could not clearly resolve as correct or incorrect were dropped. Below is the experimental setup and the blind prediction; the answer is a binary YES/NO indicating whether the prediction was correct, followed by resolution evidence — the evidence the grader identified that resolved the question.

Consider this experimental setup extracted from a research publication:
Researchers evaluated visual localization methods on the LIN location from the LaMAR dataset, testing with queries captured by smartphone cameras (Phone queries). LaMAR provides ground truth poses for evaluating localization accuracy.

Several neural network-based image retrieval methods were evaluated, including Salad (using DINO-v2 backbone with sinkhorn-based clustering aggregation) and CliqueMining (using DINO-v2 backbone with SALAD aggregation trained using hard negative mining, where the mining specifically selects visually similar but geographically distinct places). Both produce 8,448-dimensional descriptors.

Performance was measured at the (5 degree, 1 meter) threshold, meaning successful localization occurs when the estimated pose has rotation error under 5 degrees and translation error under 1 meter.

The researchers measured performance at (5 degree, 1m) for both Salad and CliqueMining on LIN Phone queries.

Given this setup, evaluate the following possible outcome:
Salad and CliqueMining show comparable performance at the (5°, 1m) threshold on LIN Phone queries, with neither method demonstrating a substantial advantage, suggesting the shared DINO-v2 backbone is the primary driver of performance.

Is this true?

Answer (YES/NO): YES